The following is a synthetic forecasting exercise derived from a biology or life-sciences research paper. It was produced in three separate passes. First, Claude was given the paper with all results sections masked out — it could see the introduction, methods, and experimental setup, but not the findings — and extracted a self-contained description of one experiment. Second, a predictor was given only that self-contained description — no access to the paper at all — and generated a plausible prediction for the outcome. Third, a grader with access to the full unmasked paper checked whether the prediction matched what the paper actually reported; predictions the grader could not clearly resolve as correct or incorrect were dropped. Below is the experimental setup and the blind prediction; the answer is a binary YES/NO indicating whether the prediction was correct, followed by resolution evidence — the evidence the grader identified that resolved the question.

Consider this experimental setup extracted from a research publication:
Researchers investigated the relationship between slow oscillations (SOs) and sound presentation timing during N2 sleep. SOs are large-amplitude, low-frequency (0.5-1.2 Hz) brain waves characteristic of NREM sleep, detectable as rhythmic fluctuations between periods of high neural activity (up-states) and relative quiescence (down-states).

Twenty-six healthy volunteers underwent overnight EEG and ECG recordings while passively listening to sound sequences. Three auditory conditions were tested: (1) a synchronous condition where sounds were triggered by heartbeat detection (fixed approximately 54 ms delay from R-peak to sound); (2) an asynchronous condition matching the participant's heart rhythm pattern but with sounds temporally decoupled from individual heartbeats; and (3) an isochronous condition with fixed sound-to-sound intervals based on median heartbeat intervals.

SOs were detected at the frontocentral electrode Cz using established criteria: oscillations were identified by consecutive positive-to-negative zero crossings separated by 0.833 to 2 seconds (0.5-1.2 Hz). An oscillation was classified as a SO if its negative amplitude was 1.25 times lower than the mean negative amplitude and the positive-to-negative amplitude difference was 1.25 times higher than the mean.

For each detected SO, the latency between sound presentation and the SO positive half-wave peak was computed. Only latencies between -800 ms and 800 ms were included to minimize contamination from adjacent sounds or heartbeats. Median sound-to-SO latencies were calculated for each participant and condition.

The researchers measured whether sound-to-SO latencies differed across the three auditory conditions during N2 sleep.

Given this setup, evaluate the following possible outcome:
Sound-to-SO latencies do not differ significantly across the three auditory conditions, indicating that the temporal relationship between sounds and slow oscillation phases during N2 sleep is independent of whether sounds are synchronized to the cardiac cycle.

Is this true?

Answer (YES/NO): NO